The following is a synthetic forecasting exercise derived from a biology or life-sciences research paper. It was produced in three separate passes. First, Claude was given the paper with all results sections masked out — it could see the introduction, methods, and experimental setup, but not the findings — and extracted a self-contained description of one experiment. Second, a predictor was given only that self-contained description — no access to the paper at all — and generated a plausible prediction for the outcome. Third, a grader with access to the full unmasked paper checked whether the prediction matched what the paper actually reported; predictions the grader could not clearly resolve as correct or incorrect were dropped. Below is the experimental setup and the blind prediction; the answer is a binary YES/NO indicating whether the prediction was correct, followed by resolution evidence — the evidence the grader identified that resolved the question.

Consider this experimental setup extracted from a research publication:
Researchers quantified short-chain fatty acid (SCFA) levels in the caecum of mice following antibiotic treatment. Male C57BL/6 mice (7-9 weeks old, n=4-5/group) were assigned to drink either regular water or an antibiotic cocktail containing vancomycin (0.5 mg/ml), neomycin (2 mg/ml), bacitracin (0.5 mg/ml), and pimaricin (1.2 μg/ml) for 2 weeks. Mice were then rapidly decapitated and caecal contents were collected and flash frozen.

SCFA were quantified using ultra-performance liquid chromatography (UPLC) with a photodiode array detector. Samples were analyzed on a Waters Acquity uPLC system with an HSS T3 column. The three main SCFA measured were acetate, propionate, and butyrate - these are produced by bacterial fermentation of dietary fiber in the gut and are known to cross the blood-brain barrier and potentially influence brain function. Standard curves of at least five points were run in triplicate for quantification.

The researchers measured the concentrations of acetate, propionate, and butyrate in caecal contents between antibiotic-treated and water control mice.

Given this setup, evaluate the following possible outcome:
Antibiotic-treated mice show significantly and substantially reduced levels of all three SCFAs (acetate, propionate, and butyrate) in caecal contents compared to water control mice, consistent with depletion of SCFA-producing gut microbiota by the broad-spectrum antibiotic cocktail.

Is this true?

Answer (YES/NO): NO